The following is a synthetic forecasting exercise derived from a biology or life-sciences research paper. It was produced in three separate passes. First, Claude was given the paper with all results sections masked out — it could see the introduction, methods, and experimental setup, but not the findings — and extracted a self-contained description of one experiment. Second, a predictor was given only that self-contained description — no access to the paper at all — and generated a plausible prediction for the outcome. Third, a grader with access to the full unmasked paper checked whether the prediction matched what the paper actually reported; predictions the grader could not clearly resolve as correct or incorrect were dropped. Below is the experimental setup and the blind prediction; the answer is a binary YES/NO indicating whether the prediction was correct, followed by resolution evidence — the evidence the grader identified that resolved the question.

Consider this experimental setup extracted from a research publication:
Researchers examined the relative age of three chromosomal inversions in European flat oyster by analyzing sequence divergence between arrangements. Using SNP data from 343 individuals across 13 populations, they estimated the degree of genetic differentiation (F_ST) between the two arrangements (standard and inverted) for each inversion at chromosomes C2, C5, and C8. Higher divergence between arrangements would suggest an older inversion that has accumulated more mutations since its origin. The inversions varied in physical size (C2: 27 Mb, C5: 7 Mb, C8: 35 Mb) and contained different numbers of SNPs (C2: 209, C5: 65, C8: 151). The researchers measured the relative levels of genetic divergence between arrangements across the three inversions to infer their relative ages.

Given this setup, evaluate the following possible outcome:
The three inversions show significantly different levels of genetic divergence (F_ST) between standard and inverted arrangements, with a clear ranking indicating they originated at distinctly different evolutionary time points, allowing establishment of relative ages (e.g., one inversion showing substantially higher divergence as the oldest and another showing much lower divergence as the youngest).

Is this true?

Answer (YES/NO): NO